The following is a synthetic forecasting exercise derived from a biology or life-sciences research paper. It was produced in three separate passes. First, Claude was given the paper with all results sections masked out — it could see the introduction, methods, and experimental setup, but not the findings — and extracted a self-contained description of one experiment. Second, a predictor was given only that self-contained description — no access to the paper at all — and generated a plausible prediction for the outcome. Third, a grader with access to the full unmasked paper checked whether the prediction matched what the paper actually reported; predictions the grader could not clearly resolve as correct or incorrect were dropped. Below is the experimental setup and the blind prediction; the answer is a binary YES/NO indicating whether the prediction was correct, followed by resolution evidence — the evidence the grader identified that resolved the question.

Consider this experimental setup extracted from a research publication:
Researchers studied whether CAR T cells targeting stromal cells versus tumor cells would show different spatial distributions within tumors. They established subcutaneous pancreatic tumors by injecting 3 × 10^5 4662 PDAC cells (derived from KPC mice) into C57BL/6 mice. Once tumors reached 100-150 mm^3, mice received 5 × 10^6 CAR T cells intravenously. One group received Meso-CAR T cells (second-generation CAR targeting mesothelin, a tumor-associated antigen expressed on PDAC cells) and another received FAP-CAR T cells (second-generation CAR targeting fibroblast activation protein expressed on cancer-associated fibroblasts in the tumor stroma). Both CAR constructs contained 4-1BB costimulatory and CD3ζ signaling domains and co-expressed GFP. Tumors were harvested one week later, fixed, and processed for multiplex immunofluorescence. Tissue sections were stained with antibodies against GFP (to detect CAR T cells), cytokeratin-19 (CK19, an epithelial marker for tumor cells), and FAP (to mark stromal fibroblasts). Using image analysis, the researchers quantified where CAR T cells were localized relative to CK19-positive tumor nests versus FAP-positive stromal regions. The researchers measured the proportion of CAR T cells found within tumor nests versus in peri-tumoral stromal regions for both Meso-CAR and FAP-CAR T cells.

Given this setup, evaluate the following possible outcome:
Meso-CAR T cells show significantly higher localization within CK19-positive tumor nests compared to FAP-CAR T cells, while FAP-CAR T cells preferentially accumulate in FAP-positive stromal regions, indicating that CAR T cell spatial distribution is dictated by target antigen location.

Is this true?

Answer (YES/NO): NO